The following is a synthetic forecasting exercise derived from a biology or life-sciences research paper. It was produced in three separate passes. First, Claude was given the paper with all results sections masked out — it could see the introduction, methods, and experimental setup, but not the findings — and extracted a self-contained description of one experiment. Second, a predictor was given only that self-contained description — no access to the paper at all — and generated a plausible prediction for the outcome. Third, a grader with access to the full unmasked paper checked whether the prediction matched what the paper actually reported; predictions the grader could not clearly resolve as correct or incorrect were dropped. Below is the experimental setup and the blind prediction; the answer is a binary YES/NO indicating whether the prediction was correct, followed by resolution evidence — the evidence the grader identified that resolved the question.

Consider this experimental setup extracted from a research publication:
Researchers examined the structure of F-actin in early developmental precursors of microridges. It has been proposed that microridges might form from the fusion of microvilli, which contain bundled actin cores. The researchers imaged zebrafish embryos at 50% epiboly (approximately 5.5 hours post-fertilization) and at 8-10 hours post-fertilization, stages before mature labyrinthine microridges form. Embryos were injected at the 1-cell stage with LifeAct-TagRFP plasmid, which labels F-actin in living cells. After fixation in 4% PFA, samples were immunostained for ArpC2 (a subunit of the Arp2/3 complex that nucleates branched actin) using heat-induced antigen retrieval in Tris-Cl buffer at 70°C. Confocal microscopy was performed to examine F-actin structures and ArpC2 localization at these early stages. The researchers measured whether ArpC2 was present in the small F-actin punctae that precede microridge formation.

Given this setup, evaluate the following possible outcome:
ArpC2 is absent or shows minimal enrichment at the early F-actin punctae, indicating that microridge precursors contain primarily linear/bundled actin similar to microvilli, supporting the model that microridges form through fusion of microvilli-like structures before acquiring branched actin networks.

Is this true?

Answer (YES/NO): NO